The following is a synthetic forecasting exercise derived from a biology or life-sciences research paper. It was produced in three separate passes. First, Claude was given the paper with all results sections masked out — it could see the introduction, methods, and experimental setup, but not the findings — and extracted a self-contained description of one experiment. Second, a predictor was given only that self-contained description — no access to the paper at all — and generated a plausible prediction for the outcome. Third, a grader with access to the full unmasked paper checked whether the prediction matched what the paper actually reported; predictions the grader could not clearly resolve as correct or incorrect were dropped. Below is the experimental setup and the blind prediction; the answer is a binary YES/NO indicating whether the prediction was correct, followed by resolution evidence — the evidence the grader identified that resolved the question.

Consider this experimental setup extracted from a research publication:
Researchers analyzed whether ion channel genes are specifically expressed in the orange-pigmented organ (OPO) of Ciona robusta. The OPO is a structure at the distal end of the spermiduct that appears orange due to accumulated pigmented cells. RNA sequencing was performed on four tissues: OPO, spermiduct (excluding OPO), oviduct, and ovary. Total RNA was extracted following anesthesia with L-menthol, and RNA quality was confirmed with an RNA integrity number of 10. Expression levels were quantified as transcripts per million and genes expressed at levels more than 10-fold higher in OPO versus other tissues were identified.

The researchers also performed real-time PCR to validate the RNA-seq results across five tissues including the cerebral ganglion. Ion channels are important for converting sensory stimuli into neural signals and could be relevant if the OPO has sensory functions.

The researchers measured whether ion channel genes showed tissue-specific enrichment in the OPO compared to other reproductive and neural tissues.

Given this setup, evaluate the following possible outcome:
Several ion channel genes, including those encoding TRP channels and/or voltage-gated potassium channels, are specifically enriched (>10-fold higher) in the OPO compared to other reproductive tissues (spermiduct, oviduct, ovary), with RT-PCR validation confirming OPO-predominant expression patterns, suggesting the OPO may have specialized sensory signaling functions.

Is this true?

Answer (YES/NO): YES